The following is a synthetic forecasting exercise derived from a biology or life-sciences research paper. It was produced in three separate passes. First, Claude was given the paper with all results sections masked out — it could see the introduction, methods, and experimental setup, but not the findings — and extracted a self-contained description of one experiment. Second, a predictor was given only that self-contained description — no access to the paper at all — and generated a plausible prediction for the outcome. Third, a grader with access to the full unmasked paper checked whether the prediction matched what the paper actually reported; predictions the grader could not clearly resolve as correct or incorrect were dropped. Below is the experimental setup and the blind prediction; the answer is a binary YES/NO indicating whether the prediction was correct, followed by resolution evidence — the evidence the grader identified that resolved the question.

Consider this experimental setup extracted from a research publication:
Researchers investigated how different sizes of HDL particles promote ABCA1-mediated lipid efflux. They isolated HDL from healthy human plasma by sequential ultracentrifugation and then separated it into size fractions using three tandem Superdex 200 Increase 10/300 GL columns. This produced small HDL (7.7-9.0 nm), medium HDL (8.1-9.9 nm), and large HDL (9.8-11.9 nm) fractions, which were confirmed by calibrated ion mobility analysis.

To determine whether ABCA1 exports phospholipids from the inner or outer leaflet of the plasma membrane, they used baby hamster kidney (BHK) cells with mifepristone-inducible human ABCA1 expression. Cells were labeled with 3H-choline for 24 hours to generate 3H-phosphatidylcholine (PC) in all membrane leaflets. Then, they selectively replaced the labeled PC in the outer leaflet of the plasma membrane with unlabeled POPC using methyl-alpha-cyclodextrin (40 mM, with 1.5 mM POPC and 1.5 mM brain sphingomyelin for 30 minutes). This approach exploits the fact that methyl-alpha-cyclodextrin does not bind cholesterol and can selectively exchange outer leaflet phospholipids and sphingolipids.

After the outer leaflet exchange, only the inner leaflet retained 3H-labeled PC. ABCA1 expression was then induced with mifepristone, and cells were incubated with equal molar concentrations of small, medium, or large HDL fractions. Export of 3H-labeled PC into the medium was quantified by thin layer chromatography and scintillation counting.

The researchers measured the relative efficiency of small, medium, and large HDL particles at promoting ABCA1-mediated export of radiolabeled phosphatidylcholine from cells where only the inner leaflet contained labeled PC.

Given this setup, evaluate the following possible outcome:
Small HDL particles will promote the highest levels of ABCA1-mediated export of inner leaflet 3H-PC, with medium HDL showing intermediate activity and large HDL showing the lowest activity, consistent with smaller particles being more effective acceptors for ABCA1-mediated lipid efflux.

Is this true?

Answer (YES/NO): NO